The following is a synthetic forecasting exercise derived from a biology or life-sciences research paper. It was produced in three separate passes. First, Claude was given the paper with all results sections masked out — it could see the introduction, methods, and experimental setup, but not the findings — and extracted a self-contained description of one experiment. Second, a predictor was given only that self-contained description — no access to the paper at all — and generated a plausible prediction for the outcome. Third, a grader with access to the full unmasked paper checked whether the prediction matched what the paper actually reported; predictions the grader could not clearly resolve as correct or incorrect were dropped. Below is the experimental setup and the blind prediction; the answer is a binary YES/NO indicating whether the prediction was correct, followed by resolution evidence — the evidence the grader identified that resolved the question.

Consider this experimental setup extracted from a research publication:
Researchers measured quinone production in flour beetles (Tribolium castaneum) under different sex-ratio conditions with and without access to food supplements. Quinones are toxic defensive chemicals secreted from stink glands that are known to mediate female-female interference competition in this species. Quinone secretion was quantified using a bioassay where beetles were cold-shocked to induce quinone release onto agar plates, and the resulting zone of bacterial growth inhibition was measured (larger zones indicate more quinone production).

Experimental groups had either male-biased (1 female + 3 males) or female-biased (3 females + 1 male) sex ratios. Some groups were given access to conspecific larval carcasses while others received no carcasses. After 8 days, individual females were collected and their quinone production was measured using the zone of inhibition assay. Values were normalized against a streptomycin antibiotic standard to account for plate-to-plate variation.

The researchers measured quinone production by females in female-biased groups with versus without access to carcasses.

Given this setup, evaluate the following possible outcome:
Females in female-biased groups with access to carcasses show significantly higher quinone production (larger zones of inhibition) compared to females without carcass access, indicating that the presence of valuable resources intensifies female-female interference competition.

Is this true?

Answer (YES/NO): NO